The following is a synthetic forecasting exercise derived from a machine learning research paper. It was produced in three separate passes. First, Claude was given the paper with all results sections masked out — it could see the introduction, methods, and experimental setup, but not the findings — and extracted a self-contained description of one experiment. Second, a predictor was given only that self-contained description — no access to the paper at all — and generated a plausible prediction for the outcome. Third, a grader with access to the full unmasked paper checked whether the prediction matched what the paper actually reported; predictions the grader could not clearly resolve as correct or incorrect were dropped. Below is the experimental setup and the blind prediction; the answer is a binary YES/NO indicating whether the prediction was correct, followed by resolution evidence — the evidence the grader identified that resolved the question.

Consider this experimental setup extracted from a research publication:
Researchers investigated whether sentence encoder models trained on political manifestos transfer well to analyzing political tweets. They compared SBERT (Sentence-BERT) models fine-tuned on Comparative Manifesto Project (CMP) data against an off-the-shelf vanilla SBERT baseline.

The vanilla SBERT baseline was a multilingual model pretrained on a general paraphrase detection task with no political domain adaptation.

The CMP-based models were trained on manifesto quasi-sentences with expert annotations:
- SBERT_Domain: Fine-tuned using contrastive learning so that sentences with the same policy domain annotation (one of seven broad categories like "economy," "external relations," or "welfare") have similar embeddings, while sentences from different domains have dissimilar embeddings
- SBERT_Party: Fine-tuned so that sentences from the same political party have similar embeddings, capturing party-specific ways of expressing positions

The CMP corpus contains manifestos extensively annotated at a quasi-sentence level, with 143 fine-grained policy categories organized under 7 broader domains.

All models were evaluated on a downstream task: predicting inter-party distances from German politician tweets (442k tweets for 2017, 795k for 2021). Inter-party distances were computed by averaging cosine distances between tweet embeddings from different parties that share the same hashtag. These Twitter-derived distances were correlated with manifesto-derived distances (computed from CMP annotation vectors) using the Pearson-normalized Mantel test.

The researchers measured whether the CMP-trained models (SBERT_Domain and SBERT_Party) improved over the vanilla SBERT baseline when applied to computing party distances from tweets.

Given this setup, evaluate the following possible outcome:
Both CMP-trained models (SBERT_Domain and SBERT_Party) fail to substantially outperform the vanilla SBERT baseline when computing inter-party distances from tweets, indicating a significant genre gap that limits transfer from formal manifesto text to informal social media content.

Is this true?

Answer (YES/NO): NO